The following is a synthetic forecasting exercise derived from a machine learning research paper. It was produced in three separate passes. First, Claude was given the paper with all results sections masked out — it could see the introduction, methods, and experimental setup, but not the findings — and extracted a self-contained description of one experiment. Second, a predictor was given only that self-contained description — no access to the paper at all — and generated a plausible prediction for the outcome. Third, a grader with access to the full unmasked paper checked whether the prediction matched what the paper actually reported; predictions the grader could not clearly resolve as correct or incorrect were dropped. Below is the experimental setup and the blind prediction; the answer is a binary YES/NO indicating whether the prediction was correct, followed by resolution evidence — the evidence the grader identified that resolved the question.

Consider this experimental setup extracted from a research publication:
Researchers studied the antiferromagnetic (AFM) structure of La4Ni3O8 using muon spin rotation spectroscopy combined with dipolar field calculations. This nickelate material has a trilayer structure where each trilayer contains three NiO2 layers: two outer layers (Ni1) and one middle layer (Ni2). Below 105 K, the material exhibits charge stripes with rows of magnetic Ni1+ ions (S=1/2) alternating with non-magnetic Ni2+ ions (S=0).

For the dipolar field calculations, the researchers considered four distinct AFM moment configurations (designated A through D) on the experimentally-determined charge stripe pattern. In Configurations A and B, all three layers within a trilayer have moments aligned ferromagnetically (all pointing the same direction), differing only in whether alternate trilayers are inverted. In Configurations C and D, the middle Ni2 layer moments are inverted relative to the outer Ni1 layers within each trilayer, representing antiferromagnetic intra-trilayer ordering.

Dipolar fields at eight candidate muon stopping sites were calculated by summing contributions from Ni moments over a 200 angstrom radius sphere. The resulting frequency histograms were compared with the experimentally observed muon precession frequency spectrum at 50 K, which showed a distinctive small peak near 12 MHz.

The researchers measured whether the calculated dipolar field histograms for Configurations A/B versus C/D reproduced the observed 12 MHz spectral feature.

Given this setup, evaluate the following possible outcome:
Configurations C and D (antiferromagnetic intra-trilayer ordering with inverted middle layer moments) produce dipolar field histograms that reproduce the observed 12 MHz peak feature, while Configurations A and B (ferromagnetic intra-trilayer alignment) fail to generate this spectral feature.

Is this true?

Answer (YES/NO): NO